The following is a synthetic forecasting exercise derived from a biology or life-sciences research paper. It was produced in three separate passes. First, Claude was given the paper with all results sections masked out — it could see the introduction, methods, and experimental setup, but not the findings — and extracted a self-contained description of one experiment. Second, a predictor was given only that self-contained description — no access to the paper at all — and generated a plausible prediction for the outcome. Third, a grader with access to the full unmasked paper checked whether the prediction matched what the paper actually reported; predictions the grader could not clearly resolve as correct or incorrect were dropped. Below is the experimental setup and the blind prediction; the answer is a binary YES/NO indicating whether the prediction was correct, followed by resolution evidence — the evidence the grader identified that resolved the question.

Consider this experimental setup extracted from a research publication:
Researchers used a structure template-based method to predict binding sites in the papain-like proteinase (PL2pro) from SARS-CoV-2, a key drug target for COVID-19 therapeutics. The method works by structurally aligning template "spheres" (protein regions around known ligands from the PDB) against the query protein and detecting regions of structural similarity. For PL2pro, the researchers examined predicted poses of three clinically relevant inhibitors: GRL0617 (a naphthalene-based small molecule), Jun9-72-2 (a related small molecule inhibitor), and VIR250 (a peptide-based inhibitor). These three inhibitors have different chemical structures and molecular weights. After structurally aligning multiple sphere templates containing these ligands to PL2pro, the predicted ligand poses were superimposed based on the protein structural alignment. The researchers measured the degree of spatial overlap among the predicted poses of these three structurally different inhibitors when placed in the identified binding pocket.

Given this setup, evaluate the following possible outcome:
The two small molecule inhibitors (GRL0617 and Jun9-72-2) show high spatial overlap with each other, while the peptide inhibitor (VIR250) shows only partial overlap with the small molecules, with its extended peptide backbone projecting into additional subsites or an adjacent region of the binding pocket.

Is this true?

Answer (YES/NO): NO